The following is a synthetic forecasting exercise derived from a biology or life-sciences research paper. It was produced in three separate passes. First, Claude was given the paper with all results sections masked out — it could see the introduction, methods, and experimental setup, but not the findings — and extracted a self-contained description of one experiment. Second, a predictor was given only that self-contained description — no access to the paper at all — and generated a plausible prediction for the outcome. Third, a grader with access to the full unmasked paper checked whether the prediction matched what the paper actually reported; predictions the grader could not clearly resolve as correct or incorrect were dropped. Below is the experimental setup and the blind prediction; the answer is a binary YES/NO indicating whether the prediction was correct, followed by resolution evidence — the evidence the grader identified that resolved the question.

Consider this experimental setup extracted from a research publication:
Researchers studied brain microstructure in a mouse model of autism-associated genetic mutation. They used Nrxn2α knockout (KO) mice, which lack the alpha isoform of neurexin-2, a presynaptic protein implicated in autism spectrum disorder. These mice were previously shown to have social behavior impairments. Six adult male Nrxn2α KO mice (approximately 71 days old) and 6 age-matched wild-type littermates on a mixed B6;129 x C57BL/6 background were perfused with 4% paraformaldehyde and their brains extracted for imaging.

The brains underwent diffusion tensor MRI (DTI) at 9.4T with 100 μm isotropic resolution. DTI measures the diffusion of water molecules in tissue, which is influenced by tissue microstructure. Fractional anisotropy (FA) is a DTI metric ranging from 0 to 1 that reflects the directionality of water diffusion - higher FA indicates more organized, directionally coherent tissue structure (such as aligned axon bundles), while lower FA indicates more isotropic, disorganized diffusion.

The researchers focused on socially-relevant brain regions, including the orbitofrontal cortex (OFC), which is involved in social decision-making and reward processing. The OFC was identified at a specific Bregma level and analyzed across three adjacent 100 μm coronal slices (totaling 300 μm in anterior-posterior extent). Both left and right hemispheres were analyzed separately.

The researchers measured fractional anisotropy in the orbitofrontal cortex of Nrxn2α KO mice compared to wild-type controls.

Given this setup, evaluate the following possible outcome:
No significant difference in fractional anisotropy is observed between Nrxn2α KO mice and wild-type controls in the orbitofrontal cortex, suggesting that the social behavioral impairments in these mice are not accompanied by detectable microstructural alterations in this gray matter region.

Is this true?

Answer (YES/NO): NO